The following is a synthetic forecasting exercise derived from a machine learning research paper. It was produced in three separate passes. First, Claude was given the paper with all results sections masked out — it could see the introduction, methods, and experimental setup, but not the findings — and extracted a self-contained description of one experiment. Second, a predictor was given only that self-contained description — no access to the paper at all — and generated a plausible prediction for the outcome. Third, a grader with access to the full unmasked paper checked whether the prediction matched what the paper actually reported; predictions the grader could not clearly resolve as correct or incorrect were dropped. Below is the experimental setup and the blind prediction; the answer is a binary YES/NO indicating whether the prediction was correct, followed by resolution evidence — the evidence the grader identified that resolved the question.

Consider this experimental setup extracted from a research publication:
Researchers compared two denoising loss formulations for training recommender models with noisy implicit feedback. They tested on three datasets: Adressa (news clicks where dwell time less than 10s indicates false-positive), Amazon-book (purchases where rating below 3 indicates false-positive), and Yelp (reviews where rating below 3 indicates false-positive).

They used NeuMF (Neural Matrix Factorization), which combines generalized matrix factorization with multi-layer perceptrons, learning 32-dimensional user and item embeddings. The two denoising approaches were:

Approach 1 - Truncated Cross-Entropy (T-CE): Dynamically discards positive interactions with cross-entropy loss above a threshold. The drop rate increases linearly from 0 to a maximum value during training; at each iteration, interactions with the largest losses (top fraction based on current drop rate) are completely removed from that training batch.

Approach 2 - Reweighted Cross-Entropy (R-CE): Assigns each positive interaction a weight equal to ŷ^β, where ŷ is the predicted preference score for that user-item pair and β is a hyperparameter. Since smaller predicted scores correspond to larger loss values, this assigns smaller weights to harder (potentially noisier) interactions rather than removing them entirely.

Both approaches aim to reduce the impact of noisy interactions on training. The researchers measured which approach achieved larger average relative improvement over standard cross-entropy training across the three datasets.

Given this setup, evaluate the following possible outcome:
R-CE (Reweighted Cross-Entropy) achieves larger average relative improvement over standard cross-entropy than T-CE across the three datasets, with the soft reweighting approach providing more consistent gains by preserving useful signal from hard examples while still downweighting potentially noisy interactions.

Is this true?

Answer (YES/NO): NO